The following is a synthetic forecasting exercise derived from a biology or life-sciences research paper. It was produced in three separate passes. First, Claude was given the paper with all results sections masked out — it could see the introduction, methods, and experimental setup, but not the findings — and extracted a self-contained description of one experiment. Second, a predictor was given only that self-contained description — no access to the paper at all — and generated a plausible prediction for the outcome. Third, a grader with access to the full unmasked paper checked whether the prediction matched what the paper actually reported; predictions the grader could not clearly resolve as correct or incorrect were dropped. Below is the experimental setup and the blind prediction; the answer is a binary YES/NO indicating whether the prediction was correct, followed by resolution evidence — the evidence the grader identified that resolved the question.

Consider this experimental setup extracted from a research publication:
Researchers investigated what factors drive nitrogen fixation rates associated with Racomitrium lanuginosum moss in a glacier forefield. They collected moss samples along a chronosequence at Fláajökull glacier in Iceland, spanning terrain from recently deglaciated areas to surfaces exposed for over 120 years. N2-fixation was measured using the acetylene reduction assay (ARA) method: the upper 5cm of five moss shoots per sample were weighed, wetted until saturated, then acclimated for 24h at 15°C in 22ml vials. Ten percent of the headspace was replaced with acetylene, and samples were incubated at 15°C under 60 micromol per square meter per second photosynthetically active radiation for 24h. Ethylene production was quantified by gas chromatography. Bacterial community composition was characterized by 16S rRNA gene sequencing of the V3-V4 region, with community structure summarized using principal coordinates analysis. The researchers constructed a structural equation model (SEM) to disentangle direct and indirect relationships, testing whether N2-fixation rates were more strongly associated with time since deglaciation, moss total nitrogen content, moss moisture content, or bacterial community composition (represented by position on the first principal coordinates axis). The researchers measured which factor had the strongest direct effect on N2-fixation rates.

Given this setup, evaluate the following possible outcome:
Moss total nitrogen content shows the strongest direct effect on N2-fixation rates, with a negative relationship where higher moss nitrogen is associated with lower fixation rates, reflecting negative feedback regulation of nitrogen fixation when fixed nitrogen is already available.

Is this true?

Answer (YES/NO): NO